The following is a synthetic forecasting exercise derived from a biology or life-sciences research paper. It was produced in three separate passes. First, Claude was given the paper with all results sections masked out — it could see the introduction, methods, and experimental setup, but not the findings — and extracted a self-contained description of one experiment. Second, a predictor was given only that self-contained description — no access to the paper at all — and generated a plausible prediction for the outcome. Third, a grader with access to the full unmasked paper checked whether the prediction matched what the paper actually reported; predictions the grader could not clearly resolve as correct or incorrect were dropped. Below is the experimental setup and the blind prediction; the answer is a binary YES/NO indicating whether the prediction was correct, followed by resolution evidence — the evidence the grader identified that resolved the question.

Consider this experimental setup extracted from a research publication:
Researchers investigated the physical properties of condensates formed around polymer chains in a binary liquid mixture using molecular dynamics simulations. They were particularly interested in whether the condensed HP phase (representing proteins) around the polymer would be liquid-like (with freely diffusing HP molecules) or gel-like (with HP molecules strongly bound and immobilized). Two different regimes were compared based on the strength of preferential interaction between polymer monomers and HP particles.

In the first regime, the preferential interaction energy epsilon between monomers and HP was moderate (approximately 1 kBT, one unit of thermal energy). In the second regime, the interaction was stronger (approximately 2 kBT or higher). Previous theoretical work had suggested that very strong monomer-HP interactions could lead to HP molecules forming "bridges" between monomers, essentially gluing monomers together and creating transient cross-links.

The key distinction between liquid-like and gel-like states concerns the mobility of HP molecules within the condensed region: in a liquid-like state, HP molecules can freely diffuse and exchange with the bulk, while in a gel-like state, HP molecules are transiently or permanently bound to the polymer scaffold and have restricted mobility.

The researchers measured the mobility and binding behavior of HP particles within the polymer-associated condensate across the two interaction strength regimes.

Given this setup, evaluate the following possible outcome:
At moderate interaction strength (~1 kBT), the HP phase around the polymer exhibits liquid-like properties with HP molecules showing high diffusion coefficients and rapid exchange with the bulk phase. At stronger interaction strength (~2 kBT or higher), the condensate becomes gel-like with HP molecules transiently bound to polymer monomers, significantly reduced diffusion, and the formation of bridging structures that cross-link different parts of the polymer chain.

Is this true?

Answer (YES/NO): YES